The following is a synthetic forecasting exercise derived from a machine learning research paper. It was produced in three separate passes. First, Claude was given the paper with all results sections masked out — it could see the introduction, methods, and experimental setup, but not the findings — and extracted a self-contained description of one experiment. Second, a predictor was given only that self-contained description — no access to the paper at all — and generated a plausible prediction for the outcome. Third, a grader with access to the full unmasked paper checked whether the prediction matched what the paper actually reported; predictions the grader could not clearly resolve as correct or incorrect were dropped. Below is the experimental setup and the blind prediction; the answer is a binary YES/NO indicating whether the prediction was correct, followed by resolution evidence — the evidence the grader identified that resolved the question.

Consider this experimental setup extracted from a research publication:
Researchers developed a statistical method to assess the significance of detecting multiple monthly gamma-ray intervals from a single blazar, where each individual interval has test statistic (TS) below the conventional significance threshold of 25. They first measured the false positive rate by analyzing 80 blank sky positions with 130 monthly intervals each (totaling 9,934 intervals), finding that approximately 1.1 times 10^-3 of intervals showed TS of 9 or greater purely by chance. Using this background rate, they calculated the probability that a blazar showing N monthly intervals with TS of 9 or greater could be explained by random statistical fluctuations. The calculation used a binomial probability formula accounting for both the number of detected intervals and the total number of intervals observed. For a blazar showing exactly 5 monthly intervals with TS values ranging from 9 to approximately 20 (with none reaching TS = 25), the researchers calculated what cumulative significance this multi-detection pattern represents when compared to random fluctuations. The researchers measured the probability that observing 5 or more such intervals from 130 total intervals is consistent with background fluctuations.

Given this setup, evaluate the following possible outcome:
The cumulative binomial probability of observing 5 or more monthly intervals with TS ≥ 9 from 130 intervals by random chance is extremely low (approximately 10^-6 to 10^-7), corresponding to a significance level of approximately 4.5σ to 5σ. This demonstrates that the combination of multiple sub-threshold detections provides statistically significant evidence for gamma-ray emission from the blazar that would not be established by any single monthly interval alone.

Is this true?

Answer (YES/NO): NO